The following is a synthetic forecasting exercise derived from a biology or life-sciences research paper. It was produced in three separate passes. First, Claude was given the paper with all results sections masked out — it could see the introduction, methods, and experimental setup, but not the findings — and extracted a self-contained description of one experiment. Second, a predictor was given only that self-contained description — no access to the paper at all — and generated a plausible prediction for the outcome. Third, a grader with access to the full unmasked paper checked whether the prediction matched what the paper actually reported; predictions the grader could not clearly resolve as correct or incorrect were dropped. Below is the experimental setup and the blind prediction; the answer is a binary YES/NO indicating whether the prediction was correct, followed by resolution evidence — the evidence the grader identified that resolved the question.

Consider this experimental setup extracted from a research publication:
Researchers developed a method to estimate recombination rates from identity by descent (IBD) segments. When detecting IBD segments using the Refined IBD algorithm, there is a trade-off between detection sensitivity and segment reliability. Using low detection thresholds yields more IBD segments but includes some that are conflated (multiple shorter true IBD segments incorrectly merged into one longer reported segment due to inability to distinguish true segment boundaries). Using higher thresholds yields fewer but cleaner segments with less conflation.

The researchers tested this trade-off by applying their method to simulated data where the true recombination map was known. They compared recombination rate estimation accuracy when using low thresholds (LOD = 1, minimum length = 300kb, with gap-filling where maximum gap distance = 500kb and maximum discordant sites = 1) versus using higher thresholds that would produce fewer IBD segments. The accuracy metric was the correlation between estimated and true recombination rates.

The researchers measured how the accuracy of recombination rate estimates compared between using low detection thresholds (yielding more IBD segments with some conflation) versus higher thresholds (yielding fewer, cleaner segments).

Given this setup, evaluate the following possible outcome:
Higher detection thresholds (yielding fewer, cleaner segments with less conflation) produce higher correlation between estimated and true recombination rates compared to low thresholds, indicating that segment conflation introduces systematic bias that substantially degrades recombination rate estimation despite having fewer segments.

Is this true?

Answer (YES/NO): NO